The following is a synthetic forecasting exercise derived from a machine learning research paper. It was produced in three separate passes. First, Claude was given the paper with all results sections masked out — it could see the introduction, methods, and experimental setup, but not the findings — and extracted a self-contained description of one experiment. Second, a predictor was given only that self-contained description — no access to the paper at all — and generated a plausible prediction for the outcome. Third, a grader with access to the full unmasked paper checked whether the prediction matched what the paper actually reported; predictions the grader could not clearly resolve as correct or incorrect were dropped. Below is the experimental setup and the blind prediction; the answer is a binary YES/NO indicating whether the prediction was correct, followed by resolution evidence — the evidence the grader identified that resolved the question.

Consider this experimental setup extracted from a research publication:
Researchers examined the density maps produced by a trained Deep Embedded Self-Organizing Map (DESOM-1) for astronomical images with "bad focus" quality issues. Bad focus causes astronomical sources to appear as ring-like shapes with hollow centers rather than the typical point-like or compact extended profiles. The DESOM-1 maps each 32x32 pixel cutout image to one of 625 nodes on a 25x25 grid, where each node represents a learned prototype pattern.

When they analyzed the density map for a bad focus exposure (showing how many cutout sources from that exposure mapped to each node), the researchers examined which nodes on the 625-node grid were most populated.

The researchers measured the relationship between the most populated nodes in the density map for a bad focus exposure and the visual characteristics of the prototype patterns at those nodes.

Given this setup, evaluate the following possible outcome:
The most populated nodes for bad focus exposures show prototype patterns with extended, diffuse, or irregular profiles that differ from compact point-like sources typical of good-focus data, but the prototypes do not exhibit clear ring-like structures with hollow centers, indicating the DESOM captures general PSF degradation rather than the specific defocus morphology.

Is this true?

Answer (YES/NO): NO